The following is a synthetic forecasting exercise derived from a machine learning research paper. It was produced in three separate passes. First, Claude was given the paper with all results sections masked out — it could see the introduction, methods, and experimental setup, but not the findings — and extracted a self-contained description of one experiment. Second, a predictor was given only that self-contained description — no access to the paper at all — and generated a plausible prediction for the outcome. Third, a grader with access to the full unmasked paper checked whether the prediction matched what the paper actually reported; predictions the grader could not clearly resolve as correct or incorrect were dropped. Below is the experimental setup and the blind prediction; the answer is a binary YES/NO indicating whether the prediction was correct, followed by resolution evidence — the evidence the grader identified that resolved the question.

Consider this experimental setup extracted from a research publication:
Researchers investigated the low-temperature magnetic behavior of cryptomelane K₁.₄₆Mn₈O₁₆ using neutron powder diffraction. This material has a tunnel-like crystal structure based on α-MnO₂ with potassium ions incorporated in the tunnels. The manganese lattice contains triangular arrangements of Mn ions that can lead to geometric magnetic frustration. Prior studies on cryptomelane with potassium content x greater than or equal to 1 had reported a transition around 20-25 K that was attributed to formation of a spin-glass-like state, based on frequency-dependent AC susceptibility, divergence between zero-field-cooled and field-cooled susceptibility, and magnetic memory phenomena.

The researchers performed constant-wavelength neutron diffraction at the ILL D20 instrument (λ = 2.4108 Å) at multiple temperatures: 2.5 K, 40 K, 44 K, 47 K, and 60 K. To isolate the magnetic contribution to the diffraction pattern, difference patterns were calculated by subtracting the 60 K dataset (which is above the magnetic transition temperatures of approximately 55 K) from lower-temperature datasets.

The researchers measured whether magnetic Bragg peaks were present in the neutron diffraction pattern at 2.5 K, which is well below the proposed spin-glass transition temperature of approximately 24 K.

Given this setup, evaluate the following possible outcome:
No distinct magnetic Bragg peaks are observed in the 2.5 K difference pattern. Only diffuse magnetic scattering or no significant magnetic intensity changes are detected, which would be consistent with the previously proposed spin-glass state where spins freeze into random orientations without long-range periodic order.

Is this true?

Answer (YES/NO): NO